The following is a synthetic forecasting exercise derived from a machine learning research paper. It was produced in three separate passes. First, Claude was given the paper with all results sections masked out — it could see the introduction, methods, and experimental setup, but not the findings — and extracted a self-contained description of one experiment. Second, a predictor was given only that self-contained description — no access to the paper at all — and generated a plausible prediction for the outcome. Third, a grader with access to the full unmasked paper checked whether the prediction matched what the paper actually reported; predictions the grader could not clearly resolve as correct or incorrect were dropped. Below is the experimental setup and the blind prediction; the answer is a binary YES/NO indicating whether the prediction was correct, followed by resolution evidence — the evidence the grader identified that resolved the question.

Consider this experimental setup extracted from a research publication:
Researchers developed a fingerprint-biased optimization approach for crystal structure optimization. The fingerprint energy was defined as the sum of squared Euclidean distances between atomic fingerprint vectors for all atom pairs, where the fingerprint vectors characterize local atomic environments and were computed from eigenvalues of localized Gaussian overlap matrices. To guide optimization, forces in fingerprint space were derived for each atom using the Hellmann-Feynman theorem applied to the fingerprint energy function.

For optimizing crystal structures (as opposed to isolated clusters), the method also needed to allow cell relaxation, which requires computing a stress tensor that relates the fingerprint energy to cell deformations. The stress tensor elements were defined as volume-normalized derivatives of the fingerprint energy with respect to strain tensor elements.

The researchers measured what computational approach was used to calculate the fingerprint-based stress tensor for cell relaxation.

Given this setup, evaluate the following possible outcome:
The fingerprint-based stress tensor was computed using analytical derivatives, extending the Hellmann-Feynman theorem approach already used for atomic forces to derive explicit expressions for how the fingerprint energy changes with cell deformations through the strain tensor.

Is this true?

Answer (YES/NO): NO